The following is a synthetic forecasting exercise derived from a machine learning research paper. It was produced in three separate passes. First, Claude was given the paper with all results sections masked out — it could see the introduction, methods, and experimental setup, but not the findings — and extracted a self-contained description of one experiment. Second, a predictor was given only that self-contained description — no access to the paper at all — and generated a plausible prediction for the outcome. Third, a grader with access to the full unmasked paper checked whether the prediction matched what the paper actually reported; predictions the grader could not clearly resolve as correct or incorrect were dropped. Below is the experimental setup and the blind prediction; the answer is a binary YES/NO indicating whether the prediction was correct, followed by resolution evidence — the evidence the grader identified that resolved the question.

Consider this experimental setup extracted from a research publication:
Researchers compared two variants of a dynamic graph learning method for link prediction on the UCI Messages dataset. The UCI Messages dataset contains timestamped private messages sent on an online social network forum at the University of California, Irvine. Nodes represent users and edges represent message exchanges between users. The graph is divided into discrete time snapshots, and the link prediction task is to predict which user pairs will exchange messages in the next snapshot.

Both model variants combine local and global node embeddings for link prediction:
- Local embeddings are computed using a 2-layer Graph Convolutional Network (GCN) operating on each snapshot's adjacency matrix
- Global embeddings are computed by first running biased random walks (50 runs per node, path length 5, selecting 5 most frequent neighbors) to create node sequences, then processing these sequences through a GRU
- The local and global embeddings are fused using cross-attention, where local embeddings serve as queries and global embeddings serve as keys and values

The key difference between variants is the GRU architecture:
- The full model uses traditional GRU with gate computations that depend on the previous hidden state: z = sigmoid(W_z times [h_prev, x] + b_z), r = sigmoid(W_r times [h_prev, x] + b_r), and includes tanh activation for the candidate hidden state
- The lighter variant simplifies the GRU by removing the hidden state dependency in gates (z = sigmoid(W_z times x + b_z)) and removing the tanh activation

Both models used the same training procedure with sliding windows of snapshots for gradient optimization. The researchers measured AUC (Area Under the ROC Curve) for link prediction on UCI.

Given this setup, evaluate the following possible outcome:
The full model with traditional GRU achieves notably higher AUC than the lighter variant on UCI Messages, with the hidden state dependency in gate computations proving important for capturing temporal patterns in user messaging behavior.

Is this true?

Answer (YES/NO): NO